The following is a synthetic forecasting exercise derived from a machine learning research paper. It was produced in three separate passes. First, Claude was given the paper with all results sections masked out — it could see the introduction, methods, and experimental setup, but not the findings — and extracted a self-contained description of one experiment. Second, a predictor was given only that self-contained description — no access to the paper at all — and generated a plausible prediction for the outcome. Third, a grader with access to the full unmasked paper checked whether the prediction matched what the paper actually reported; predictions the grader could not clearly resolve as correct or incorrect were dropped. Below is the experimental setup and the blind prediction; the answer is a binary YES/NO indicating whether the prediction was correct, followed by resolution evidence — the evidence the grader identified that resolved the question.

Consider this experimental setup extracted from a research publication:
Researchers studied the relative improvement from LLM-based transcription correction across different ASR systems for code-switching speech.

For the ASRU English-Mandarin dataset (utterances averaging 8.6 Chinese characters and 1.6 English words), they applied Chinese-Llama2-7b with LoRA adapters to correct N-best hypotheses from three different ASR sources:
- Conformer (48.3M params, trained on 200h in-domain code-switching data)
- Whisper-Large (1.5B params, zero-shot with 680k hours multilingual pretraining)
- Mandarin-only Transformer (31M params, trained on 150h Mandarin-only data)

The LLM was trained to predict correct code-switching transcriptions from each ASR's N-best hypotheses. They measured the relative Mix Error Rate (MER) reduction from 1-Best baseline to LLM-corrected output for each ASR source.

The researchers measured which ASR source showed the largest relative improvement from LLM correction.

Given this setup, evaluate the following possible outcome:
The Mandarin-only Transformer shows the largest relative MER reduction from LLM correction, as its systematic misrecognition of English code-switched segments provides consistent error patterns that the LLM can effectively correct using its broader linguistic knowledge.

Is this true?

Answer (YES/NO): YES